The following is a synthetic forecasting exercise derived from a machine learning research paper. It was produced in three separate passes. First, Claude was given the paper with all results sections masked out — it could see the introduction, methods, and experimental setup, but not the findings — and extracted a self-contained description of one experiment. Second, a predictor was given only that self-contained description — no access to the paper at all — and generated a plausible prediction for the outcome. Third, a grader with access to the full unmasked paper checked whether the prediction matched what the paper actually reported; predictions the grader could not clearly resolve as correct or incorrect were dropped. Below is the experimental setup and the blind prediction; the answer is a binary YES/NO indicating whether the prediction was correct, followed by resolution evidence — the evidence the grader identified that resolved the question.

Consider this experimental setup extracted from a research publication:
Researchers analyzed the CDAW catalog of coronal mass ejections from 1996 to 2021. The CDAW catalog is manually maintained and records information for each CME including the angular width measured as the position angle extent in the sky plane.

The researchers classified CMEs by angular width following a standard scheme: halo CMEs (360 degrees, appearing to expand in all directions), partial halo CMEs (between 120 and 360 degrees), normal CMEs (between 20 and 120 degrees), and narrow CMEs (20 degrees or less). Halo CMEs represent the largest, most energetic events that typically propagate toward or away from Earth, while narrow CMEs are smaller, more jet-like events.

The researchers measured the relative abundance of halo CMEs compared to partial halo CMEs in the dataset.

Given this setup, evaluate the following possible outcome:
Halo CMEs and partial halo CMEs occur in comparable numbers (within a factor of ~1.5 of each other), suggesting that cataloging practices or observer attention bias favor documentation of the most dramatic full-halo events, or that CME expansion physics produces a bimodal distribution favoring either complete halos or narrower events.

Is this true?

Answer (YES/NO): NO